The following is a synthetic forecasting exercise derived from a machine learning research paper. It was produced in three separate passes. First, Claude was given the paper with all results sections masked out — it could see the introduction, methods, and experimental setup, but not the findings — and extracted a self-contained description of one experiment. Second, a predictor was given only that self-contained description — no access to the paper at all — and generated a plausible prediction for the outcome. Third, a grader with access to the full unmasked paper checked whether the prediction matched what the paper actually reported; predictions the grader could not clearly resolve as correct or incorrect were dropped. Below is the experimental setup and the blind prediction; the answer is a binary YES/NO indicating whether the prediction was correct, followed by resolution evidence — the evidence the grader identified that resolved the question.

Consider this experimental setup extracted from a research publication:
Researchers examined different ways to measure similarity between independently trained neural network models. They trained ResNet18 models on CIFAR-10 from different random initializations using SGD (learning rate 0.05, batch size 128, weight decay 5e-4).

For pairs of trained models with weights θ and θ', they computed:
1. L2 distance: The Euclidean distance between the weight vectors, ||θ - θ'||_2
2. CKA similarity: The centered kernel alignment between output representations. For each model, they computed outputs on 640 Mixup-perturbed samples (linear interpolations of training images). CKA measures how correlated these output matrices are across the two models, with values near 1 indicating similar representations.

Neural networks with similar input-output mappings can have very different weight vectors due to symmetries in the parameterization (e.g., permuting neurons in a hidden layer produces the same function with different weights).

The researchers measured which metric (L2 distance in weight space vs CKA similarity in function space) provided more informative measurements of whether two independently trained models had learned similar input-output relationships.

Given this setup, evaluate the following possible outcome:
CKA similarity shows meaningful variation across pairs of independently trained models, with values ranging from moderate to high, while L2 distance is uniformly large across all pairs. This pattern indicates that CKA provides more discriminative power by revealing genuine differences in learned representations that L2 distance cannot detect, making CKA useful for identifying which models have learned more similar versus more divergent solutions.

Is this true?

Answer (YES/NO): NO